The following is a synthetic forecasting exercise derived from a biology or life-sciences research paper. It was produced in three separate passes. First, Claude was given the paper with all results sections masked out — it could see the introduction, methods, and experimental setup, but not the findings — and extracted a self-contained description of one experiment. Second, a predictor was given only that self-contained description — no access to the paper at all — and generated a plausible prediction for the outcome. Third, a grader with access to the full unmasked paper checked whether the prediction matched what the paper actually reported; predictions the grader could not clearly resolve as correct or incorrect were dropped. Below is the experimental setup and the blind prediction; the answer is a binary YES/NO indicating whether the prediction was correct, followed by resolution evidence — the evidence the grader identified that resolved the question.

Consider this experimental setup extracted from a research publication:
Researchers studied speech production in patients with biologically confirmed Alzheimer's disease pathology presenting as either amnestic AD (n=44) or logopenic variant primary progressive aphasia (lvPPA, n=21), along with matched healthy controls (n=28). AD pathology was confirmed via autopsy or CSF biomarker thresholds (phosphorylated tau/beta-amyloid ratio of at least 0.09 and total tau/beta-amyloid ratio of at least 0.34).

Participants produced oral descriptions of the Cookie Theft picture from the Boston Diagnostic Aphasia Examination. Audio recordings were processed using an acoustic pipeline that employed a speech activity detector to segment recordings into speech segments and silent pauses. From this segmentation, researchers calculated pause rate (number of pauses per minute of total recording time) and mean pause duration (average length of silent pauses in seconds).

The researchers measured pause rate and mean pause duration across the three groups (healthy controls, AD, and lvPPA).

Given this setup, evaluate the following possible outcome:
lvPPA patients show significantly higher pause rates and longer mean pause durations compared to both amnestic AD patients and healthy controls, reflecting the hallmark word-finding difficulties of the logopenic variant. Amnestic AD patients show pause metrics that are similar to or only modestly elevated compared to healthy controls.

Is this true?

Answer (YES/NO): NO